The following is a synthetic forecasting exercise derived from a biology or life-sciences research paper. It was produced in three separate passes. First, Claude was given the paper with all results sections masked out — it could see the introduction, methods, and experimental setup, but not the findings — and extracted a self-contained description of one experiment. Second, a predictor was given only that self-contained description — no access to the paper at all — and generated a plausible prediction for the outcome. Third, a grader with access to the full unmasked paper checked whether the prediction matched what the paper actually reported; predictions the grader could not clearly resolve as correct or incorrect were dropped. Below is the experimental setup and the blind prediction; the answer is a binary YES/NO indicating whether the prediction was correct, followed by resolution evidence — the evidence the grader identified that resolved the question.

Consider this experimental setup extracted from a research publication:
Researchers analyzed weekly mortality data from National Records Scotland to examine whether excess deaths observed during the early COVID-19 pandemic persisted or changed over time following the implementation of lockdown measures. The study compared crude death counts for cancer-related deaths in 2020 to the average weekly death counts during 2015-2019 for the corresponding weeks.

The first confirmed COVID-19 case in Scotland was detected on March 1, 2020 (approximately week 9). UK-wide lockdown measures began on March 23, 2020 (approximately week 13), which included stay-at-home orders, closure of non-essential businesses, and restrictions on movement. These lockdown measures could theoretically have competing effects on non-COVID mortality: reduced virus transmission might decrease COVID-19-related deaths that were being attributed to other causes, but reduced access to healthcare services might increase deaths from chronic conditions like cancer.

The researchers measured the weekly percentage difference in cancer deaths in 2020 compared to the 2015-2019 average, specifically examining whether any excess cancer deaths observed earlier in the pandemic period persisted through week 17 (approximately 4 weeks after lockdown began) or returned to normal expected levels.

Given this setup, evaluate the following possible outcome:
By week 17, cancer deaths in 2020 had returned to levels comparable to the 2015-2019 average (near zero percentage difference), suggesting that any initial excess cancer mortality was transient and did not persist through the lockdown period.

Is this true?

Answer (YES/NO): YES